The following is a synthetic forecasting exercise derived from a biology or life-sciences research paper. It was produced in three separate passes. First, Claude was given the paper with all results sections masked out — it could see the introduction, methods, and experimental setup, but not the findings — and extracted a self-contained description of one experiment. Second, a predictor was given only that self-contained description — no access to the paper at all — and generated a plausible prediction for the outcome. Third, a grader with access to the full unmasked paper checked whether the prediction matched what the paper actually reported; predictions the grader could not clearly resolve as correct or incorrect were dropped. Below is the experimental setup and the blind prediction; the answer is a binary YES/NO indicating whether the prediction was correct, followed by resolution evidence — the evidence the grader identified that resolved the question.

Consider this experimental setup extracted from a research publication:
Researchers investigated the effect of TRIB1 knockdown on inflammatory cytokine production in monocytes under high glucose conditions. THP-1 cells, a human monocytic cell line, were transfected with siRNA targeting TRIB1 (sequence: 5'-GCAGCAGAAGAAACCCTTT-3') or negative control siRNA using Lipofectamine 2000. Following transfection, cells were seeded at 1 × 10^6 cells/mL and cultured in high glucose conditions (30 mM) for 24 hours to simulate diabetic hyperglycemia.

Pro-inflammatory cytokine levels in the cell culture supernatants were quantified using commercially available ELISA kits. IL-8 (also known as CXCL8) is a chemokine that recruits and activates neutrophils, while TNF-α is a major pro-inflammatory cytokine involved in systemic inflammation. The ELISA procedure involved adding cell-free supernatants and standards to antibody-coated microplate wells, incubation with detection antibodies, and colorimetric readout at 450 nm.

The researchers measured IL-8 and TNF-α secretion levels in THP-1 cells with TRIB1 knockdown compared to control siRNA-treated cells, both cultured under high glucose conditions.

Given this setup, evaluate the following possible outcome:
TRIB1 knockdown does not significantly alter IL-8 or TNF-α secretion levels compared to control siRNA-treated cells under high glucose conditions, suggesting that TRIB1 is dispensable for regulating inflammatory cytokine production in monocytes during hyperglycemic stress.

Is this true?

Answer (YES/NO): NO